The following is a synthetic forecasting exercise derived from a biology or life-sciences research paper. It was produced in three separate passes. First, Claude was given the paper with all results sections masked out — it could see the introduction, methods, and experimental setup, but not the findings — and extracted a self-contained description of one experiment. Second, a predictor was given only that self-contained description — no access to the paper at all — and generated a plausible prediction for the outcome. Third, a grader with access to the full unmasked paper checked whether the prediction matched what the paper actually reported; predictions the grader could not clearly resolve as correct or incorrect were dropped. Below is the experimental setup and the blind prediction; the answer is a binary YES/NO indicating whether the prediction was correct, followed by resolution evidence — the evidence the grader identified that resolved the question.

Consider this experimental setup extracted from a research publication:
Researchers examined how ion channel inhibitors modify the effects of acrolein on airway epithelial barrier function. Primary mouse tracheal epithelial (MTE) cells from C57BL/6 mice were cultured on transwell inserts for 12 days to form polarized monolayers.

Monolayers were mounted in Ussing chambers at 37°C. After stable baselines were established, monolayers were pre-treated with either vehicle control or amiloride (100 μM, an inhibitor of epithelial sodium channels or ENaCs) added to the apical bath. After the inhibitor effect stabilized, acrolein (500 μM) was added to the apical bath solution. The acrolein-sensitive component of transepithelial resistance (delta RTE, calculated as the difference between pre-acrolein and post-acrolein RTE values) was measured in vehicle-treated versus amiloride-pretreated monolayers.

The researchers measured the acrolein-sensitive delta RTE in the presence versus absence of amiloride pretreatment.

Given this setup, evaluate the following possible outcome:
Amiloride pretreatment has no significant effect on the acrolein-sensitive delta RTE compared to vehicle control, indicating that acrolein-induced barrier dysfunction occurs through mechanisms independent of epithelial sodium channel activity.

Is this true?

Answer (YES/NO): NO